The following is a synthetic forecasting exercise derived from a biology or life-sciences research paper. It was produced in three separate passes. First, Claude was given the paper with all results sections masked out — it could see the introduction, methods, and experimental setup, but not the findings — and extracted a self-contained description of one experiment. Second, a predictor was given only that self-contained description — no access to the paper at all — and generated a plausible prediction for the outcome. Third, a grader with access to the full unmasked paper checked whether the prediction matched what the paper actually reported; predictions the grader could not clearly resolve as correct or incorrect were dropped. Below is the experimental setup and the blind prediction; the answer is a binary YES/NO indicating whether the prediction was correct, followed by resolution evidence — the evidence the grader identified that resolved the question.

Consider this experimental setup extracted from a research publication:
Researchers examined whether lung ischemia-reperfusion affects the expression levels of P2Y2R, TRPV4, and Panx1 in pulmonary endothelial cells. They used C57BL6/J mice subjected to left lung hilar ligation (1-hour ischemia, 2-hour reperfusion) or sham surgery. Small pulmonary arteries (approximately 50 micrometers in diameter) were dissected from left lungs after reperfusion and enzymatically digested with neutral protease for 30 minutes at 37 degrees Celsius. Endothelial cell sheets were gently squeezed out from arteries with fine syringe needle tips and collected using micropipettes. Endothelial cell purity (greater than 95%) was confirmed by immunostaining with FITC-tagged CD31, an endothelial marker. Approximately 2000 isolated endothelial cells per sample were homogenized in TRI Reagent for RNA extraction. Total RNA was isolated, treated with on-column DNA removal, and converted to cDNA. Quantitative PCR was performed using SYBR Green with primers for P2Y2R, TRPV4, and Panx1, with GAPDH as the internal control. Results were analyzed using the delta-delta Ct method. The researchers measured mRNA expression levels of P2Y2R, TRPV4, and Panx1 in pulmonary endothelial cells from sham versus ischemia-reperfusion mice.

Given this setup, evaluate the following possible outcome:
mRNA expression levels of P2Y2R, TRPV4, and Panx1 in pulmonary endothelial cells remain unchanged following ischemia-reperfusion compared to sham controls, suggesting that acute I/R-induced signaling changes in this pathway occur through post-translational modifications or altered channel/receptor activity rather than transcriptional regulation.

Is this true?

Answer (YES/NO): YES